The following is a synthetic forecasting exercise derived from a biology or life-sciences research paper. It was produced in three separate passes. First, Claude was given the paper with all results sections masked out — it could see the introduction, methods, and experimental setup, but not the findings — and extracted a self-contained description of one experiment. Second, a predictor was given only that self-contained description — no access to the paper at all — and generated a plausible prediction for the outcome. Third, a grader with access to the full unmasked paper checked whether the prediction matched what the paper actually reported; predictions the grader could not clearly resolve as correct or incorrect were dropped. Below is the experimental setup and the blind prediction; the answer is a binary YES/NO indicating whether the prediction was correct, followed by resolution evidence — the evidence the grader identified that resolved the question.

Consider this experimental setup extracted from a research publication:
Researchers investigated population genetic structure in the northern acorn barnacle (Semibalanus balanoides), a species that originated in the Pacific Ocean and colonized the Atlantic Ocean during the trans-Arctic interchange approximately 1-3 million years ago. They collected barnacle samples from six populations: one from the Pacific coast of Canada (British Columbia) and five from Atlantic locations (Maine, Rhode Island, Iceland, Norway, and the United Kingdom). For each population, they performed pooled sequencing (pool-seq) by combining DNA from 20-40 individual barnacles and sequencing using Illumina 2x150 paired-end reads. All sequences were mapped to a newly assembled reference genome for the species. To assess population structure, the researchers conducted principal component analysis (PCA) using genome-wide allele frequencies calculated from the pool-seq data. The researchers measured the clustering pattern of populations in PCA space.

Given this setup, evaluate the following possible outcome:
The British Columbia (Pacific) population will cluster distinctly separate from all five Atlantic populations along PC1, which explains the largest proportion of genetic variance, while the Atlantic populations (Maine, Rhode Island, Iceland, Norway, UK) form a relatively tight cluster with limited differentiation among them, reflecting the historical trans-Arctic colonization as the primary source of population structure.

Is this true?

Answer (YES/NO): NO